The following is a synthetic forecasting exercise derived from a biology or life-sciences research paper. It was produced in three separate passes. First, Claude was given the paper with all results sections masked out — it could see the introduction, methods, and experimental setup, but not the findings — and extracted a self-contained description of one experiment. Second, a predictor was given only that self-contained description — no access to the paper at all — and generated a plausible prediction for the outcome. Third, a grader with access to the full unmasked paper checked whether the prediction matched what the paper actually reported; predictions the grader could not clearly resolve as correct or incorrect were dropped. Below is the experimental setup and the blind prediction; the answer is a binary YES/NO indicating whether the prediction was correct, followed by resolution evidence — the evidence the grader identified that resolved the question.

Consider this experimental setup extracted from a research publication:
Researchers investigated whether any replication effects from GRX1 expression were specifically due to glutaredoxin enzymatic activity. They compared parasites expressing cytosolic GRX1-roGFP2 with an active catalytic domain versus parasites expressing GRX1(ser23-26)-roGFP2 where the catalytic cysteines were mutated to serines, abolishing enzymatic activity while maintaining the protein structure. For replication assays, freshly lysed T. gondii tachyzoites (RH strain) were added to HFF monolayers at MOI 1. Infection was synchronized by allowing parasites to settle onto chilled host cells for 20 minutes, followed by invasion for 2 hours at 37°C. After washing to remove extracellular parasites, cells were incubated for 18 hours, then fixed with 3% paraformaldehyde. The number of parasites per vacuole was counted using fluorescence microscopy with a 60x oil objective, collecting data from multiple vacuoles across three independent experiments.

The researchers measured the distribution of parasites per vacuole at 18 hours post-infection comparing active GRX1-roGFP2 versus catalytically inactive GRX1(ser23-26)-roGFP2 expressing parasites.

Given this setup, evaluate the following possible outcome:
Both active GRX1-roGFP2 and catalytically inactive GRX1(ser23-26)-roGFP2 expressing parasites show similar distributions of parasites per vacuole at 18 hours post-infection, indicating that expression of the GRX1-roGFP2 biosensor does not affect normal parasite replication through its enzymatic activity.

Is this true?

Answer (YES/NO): NO